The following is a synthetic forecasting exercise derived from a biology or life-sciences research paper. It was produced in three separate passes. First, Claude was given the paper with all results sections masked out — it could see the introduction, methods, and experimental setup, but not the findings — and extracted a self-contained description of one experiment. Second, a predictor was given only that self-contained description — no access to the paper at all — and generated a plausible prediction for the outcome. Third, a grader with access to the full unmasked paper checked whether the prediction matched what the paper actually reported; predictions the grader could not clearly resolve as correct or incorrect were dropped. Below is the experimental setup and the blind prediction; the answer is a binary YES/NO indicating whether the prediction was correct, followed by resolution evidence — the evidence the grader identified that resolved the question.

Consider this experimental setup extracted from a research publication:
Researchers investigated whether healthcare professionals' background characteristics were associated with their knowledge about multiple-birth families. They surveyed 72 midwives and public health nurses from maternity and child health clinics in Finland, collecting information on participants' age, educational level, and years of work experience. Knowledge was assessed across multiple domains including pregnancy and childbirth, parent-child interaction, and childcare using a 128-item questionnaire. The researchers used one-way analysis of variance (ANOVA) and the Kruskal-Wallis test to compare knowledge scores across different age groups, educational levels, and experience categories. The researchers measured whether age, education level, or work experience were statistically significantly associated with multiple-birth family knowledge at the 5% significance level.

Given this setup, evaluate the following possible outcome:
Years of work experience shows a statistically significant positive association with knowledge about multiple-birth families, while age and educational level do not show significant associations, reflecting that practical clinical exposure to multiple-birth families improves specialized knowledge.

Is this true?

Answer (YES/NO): NO